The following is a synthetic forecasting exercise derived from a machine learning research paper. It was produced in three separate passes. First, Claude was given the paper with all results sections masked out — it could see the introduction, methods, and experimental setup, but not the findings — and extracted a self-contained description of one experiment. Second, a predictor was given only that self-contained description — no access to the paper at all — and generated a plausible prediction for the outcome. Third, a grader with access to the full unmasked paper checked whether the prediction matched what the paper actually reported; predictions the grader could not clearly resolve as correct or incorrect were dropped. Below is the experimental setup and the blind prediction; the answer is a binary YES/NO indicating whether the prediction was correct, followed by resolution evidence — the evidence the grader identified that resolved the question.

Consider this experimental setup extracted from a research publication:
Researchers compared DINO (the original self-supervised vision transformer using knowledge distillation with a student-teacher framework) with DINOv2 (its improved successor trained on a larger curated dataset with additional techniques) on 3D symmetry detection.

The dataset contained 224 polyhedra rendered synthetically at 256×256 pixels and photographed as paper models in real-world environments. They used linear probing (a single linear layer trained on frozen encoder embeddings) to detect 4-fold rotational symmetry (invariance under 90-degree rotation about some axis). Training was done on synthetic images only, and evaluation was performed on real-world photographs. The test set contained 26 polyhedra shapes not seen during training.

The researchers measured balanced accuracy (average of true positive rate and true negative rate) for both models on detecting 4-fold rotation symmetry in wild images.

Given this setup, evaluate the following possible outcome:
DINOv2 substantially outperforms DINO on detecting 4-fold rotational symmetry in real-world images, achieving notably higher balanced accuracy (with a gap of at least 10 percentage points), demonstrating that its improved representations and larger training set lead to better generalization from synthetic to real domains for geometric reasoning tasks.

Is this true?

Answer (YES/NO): YES